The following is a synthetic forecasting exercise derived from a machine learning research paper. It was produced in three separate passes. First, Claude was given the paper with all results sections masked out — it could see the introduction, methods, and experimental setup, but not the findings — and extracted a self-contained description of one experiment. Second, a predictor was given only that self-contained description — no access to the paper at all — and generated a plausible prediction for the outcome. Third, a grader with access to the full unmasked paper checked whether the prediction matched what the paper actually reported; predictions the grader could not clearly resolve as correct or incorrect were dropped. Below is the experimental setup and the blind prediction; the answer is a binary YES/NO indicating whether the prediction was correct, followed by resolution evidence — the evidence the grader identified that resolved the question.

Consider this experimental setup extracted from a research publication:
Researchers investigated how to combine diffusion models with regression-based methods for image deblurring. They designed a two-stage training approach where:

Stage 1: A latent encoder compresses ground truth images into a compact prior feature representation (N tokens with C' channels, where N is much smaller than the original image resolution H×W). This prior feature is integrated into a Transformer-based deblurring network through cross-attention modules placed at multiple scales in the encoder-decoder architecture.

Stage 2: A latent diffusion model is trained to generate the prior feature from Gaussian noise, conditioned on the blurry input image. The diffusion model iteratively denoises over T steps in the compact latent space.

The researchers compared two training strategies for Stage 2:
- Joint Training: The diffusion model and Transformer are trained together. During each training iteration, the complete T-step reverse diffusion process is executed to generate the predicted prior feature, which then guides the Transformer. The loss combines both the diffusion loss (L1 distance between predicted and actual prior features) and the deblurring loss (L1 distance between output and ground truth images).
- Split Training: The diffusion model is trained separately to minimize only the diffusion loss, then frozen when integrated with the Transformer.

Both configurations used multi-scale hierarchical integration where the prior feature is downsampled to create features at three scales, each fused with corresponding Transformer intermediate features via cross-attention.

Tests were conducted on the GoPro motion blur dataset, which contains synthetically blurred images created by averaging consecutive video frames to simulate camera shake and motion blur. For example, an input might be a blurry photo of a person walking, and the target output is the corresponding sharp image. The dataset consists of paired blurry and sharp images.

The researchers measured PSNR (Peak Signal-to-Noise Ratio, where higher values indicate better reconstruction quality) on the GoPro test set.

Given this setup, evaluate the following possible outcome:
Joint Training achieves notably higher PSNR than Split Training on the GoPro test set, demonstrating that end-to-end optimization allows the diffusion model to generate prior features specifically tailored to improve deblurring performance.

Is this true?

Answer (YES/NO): YES